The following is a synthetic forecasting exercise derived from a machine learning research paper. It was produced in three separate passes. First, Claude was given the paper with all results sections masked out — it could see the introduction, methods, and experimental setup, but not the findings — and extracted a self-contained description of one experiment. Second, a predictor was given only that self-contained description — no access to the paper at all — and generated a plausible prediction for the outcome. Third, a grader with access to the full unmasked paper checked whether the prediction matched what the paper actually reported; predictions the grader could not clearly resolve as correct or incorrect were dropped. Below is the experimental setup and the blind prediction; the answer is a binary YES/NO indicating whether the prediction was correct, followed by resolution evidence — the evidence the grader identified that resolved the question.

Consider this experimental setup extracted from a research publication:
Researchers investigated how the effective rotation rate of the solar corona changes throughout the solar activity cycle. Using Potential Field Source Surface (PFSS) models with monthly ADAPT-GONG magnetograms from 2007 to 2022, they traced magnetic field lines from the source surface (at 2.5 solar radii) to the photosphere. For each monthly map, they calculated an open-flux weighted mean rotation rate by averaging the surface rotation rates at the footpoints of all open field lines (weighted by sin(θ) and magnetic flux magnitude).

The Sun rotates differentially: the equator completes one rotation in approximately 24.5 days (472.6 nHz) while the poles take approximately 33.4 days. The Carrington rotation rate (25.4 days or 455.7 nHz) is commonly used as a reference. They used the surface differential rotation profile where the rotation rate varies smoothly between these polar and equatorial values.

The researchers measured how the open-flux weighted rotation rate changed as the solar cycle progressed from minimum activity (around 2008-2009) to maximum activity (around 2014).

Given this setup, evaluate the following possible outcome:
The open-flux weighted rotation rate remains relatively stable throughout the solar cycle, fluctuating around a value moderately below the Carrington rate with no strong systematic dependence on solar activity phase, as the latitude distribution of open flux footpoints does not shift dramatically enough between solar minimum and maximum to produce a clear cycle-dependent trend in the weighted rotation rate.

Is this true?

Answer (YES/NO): NO